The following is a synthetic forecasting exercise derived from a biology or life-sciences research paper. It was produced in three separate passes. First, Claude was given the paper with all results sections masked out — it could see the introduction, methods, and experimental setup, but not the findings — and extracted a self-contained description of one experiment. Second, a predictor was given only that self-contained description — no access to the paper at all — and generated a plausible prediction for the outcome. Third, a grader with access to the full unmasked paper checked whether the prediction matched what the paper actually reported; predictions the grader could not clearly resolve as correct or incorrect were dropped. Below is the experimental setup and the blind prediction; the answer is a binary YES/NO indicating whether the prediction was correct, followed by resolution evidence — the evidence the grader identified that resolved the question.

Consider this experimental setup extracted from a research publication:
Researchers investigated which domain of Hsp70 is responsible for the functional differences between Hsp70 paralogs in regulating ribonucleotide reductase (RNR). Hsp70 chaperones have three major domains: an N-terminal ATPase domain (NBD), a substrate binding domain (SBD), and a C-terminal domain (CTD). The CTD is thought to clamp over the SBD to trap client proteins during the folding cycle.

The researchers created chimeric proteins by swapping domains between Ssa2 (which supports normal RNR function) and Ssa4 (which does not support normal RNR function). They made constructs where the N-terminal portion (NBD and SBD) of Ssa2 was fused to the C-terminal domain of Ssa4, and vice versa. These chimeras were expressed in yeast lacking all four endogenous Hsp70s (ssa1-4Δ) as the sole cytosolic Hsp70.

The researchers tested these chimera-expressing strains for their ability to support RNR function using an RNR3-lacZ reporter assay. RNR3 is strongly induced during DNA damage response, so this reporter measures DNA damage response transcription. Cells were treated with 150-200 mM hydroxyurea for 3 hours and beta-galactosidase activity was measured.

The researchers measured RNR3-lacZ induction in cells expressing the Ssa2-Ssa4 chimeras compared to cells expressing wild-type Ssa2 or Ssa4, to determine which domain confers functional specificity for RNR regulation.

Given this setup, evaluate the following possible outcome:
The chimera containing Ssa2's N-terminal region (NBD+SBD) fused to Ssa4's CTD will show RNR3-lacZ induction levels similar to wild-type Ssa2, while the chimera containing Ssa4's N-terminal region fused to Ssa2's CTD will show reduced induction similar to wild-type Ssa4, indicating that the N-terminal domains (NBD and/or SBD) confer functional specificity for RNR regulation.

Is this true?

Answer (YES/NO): NO